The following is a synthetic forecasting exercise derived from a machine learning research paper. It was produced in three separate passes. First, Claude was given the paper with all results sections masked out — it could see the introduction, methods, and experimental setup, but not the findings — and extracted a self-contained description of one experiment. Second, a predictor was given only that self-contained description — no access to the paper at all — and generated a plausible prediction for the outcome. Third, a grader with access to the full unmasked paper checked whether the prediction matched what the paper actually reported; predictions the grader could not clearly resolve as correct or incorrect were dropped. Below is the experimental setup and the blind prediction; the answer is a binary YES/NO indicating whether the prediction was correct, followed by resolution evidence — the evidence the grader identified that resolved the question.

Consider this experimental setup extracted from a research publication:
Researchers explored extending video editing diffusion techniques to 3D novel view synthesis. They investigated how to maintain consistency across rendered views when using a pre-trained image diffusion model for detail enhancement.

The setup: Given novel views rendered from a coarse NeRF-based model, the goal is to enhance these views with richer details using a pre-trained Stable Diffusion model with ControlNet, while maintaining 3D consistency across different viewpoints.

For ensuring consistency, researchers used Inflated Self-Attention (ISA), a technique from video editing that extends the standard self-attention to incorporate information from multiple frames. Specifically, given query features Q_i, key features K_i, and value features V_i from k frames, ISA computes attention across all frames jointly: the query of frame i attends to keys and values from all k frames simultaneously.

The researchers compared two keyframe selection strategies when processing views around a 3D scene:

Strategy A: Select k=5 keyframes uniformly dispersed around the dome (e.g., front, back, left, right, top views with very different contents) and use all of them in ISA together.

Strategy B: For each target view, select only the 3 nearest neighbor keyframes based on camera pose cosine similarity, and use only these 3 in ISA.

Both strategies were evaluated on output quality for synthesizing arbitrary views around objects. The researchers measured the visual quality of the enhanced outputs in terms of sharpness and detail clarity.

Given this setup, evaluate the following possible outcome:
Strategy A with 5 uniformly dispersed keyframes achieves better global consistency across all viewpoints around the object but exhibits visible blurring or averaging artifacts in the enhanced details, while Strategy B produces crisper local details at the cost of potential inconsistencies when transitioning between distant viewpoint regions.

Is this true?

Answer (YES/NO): NO